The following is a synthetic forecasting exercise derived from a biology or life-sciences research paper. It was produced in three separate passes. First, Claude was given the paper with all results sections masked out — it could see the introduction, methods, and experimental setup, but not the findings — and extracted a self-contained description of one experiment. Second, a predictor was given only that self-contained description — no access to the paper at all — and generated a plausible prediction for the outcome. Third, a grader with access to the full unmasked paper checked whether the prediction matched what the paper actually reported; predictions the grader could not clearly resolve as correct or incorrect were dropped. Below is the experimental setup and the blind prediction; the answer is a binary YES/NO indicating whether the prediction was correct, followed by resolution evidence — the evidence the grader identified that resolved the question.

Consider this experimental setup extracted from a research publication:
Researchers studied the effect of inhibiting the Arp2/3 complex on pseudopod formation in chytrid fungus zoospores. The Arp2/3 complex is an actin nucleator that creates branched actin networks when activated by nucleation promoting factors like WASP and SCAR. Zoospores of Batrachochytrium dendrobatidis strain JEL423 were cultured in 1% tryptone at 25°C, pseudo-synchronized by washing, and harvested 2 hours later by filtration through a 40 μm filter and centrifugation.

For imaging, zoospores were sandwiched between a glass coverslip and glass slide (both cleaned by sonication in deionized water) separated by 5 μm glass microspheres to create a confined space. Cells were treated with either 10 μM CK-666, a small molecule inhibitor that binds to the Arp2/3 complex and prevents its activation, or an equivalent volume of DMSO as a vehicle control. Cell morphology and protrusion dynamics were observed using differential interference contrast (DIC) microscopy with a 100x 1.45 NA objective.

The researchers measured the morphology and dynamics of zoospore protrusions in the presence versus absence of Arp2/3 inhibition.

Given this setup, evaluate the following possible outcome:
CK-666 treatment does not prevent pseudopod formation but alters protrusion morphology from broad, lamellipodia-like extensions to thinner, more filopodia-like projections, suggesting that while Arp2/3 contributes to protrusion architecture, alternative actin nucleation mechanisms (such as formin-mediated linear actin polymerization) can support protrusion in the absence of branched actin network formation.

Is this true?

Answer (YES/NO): NO